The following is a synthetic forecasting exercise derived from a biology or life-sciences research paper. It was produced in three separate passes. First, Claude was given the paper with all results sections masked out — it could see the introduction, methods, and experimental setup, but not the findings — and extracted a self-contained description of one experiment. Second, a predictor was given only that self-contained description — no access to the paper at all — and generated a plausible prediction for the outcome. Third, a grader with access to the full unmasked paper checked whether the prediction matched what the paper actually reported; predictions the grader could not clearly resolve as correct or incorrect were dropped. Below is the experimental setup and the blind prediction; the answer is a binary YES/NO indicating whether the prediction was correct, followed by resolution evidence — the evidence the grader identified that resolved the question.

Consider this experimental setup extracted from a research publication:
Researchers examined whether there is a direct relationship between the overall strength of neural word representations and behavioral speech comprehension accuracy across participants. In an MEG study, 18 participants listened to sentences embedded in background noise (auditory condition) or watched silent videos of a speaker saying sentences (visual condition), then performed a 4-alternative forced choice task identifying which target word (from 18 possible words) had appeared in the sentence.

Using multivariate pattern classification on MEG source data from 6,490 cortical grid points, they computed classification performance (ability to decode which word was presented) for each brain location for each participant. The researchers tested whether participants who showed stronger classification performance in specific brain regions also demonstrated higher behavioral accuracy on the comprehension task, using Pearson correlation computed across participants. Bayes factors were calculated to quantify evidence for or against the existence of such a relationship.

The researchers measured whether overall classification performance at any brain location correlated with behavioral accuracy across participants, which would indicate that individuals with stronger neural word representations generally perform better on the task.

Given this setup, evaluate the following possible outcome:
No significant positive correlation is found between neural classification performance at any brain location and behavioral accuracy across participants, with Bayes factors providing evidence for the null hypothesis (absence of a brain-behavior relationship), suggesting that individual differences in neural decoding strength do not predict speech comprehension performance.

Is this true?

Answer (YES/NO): NO